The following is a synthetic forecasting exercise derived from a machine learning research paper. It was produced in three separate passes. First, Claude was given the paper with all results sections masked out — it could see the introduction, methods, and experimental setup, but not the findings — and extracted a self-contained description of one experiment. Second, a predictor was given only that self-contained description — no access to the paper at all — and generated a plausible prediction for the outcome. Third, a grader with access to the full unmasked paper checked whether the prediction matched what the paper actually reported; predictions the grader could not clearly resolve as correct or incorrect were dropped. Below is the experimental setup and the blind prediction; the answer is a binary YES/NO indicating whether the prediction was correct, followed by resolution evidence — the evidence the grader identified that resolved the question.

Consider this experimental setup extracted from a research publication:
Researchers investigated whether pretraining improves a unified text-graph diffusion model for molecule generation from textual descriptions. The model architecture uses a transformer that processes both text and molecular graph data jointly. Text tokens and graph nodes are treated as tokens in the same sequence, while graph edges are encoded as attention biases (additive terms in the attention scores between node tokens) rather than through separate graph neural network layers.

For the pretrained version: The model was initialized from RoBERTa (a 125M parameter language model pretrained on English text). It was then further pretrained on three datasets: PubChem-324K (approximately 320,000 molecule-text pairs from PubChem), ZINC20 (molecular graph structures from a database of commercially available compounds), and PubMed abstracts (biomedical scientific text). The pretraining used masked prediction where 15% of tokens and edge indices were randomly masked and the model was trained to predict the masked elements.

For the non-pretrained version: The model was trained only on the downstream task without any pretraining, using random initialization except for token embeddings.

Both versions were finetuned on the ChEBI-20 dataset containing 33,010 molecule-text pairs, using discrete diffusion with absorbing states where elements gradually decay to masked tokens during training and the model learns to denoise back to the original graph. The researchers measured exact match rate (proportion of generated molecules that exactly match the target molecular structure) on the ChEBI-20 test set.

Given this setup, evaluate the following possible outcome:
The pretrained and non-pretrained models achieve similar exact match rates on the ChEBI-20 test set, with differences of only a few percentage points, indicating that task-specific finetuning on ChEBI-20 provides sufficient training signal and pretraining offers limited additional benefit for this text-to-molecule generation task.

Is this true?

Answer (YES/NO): NO